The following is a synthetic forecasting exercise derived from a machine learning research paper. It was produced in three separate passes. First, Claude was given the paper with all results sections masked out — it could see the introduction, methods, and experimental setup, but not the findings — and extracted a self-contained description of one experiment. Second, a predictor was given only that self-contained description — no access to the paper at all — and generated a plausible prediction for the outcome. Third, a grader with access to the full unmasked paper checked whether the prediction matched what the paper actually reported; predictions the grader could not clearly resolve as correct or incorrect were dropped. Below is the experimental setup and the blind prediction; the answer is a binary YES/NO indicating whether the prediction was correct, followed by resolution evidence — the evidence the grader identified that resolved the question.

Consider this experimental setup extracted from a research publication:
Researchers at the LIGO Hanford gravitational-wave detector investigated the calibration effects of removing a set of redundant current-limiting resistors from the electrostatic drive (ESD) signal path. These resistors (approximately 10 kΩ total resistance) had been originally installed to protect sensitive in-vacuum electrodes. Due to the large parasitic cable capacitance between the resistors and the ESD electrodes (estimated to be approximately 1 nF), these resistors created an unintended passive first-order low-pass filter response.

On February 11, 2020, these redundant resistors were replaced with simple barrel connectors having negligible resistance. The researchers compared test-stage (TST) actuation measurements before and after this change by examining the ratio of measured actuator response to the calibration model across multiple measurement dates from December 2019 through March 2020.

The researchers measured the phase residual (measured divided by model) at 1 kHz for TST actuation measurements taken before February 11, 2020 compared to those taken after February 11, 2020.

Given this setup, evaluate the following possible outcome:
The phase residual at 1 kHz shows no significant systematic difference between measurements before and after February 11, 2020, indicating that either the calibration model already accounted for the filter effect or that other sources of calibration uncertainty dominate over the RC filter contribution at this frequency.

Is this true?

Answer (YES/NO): NO